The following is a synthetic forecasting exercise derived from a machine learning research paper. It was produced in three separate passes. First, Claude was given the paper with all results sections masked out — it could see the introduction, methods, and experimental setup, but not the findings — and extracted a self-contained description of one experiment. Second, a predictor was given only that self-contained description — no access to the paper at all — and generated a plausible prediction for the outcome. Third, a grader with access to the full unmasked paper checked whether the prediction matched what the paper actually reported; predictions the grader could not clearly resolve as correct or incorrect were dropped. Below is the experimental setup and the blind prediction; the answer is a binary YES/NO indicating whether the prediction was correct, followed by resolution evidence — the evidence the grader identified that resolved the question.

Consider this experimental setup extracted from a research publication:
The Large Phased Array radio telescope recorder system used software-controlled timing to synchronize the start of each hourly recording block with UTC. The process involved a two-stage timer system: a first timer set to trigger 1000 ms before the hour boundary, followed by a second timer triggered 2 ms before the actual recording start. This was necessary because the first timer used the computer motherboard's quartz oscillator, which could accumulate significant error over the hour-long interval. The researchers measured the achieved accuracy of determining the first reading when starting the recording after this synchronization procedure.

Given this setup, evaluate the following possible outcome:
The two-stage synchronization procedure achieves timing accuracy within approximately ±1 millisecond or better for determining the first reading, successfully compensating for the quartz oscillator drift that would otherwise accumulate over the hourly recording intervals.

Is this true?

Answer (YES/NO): NO